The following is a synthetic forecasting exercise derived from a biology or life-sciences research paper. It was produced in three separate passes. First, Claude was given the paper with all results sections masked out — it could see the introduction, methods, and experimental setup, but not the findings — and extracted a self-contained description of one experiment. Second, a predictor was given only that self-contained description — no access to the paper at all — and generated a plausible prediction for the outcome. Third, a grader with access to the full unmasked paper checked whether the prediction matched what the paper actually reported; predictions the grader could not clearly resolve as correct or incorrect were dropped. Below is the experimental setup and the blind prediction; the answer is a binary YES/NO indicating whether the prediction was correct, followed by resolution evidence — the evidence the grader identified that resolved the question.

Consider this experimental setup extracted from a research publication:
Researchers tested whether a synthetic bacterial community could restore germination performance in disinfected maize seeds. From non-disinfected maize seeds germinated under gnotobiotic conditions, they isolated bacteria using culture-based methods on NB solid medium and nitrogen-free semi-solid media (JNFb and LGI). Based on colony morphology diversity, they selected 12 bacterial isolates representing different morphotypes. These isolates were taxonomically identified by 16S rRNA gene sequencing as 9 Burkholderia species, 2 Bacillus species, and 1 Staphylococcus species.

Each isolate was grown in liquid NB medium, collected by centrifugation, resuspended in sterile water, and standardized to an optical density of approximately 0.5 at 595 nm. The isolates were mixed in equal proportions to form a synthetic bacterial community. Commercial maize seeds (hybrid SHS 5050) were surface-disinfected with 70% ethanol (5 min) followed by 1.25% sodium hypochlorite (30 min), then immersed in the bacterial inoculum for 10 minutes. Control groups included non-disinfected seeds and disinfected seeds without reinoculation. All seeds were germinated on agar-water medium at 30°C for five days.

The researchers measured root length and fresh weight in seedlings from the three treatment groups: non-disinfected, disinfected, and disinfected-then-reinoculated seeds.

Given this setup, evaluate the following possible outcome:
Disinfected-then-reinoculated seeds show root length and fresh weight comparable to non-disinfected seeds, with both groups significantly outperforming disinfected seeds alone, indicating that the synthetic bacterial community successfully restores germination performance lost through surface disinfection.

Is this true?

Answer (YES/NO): NO